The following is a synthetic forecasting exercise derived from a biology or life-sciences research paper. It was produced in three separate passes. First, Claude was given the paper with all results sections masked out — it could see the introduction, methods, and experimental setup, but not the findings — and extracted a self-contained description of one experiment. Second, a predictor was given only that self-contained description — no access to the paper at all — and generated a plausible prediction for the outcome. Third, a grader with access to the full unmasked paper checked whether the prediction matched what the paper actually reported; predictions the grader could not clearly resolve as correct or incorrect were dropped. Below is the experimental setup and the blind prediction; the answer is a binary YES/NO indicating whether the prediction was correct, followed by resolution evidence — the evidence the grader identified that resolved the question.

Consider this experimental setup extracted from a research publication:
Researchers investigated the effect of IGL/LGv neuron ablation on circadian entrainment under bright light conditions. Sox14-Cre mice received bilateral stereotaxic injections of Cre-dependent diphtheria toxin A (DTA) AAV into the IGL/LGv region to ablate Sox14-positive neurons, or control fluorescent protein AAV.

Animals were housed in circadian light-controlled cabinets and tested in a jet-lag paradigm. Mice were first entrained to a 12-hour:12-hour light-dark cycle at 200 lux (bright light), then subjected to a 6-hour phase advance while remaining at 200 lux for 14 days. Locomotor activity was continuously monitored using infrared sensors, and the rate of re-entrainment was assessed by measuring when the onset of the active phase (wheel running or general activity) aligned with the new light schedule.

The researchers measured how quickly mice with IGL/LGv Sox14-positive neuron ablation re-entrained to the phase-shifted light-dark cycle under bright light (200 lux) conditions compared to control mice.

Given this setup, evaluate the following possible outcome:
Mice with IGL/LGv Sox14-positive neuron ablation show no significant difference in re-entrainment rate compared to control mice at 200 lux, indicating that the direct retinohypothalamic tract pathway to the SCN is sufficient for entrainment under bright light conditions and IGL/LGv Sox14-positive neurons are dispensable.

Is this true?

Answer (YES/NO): YES